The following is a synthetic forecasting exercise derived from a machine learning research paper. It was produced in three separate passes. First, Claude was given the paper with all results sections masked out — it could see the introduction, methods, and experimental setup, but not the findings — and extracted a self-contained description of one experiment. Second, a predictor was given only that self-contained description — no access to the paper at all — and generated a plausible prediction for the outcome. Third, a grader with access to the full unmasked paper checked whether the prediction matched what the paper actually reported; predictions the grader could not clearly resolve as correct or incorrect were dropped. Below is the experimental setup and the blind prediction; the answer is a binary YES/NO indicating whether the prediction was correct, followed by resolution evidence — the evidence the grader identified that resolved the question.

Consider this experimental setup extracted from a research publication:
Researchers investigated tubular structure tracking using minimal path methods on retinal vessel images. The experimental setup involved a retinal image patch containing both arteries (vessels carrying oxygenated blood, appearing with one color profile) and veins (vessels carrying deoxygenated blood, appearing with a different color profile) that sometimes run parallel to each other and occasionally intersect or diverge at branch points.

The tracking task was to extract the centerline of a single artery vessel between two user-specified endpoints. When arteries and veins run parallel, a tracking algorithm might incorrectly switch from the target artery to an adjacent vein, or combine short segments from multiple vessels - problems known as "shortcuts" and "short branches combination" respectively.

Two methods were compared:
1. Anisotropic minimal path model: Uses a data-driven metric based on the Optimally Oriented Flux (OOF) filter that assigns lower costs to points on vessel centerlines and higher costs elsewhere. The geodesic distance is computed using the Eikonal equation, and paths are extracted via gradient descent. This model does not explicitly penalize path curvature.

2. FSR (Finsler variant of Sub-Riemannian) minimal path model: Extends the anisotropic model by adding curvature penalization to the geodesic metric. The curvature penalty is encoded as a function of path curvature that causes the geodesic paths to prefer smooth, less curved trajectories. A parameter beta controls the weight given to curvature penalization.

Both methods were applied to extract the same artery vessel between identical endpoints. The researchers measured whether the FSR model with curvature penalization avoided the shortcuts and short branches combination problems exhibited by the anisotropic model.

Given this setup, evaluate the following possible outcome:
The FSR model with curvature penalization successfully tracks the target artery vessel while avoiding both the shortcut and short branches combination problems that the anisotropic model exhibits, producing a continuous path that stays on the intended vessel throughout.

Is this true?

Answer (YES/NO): NO